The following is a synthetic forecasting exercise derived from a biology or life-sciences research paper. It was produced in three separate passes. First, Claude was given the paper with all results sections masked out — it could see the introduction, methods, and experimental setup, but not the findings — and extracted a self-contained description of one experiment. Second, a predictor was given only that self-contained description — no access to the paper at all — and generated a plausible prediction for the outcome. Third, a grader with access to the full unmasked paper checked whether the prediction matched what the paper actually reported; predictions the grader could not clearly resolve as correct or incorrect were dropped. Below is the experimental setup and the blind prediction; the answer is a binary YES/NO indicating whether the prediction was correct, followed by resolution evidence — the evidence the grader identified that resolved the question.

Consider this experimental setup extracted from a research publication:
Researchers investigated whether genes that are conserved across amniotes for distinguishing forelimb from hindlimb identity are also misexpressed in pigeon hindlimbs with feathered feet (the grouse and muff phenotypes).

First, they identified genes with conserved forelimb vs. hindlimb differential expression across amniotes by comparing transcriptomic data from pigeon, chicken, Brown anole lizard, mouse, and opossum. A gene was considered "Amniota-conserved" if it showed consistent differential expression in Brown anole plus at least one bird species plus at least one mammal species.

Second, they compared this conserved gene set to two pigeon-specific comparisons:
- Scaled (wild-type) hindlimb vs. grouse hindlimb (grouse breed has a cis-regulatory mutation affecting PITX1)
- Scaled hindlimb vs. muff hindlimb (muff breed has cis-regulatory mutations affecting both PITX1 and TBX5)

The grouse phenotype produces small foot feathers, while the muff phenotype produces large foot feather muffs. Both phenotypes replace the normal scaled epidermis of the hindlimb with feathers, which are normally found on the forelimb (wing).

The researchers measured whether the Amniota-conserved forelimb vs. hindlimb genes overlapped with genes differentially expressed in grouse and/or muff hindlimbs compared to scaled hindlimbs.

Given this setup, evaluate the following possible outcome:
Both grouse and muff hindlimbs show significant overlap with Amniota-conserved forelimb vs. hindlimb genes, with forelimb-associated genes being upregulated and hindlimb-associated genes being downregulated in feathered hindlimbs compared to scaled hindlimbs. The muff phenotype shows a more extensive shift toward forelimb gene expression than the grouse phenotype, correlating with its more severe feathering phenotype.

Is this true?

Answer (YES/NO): NO